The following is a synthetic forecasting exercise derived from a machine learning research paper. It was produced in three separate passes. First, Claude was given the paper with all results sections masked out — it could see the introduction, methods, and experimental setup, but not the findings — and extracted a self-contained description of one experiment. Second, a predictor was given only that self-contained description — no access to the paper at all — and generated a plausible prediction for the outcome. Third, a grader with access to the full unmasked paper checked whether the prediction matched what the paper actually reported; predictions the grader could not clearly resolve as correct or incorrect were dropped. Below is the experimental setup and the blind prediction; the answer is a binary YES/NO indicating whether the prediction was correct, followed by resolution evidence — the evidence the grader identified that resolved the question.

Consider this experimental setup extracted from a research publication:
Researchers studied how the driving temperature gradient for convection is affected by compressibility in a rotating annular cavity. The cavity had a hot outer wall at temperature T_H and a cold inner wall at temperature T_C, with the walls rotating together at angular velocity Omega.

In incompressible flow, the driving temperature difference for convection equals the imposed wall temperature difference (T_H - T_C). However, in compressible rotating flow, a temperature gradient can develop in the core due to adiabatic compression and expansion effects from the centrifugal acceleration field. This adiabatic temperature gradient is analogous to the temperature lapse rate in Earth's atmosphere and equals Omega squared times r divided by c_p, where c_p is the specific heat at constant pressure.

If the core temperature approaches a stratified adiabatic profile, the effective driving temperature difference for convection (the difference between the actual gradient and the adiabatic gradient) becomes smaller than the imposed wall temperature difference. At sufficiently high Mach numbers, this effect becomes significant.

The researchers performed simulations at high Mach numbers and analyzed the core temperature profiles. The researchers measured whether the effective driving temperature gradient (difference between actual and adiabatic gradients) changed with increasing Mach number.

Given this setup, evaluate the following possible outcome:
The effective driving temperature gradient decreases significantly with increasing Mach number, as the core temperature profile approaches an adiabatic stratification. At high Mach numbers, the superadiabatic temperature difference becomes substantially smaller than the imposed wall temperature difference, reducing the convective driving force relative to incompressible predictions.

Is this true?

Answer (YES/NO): YES